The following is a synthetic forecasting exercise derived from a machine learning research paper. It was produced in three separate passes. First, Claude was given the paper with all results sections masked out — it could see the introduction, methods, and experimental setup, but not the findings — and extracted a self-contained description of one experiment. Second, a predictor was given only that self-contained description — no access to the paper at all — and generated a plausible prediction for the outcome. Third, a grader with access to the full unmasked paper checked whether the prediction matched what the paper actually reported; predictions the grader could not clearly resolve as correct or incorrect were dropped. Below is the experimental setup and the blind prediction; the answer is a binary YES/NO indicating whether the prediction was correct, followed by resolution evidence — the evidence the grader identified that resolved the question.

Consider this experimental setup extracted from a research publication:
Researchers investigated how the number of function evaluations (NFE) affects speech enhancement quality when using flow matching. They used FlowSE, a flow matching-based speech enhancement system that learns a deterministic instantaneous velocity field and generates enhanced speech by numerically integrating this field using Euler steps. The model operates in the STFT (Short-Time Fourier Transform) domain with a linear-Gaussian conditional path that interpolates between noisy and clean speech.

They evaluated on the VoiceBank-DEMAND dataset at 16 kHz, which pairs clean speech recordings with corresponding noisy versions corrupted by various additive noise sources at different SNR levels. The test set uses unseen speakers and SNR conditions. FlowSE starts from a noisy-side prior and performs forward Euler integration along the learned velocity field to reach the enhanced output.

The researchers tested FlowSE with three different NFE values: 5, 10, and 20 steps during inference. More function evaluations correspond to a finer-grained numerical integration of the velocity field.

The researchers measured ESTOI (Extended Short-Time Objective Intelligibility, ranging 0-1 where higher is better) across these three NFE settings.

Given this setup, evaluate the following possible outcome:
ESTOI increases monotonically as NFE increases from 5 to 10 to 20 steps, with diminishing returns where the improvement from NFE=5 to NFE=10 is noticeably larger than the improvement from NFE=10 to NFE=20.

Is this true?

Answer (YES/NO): NO